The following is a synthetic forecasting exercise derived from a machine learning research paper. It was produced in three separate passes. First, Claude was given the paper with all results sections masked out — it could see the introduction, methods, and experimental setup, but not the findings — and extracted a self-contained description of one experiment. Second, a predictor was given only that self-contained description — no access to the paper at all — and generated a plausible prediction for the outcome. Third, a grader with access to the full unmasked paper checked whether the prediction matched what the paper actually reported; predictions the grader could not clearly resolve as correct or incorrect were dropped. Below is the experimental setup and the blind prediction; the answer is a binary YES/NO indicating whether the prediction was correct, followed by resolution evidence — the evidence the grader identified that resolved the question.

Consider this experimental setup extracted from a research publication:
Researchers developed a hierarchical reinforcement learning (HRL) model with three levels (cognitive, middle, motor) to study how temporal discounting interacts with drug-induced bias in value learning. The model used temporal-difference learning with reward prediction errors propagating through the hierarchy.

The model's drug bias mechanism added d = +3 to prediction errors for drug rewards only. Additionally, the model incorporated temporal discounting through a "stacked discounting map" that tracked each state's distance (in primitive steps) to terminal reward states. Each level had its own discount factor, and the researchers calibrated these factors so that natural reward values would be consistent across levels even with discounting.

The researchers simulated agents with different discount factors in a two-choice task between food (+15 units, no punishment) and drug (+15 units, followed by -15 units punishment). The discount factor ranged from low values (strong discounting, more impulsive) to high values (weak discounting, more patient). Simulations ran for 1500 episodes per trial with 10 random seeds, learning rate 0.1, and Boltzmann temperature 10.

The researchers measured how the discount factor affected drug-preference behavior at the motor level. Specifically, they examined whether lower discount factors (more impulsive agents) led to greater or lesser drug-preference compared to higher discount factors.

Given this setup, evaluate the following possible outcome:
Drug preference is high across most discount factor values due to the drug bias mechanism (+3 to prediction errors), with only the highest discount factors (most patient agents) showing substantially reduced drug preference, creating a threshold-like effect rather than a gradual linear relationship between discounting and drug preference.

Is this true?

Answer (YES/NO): NO